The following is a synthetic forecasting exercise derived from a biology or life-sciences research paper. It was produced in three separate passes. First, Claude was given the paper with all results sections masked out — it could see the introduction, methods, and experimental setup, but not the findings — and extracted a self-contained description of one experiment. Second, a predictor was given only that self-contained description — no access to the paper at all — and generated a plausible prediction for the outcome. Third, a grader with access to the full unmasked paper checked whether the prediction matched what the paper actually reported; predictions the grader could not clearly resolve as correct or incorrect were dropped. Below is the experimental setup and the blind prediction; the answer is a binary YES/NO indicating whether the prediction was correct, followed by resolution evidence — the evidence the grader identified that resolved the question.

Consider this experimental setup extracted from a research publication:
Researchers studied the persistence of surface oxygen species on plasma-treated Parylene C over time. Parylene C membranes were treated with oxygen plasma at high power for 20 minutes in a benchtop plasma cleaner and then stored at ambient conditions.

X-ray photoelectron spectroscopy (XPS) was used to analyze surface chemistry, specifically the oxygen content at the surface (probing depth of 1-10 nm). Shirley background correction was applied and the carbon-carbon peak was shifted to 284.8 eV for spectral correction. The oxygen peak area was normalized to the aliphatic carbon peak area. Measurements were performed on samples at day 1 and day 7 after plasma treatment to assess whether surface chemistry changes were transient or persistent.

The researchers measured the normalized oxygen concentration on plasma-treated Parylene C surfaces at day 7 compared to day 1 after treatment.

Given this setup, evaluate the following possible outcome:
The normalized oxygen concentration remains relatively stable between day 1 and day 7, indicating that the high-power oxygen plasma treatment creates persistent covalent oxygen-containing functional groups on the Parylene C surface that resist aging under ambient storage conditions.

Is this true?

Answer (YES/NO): YES